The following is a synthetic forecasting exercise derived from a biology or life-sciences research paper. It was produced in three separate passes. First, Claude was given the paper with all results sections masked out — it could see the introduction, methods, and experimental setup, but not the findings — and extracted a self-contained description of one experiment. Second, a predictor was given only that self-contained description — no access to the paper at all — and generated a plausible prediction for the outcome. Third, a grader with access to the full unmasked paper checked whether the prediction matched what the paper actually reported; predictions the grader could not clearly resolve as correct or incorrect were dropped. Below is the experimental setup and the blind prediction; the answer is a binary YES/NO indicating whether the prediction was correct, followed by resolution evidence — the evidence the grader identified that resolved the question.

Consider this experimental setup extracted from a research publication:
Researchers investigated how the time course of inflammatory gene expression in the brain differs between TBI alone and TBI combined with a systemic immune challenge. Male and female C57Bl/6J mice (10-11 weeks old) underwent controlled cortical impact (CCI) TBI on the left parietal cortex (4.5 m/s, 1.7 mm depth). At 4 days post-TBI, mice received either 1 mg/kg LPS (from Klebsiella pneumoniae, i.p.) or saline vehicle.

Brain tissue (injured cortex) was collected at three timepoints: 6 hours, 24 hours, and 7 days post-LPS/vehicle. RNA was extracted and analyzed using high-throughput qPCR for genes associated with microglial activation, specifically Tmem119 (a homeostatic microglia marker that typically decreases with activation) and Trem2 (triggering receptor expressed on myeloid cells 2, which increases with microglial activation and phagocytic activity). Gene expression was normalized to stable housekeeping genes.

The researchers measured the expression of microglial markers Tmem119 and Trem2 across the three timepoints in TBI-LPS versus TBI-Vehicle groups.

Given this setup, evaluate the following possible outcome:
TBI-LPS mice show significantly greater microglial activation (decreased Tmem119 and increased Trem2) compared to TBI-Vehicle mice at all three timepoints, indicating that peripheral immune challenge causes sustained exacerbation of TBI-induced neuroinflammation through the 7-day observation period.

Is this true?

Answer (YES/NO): NO